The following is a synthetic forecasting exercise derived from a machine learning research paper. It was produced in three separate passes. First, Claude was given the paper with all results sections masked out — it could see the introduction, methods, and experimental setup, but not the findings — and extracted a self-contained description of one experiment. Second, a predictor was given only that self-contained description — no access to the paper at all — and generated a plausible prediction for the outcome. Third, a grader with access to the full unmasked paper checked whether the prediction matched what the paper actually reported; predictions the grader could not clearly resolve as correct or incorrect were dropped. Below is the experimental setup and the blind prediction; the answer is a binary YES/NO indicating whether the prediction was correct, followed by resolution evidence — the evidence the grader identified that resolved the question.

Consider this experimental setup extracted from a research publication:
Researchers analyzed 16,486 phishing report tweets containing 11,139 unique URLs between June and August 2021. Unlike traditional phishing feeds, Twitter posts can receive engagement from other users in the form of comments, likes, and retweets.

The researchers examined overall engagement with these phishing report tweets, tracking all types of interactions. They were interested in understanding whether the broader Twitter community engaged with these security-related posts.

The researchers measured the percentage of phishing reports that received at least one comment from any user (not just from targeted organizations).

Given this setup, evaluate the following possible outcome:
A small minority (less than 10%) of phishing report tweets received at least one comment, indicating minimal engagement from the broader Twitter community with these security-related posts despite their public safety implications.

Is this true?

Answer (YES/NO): NO